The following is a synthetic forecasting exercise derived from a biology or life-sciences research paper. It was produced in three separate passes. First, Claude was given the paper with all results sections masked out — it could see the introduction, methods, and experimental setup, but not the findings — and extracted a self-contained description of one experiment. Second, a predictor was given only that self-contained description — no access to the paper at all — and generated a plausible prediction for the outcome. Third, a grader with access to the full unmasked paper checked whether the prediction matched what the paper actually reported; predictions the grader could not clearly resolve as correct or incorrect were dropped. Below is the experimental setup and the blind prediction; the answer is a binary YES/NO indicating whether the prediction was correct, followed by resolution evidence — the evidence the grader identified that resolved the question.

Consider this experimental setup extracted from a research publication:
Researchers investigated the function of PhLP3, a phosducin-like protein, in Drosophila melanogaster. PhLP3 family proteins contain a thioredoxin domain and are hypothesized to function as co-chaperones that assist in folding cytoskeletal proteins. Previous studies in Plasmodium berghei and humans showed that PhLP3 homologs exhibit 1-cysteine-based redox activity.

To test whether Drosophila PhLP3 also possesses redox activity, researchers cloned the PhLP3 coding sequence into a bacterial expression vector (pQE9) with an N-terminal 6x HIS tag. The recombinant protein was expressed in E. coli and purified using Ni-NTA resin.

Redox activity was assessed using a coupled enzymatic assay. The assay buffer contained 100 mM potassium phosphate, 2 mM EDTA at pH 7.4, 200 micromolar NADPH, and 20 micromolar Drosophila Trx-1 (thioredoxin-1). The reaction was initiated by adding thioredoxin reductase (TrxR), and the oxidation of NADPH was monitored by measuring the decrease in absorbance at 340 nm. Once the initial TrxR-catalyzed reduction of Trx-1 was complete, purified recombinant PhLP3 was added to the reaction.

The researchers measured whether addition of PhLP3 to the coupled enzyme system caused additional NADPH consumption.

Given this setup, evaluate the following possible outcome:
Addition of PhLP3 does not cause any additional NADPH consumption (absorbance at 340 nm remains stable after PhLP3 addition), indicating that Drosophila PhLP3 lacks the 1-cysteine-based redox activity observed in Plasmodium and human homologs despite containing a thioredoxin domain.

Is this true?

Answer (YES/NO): NO